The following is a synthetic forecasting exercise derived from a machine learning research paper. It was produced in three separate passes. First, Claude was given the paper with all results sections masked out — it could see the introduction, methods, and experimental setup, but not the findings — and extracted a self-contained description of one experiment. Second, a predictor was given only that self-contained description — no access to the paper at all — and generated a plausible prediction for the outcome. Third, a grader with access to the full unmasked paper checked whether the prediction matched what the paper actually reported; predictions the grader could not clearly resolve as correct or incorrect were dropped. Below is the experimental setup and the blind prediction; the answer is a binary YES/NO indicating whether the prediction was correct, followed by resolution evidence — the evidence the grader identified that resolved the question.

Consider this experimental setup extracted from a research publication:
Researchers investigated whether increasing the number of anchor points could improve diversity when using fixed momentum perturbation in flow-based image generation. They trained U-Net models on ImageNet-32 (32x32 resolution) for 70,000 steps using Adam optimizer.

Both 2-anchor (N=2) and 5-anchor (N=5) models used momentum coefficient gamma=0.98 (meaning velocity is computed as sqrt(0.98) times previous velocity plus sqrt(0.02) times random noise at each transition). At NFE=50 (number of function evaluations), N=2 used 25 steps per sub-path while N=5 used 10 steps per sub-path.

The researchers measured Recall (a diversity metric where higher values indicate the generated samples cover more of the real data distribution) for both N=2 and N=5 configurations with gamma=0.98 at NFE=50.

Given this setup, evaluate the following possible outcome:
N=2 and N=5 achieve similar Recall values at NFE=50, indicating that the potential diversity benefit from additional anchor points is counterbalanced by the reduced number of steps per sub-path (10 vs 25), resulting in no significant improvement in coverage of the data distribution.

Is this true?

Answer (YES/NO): NO